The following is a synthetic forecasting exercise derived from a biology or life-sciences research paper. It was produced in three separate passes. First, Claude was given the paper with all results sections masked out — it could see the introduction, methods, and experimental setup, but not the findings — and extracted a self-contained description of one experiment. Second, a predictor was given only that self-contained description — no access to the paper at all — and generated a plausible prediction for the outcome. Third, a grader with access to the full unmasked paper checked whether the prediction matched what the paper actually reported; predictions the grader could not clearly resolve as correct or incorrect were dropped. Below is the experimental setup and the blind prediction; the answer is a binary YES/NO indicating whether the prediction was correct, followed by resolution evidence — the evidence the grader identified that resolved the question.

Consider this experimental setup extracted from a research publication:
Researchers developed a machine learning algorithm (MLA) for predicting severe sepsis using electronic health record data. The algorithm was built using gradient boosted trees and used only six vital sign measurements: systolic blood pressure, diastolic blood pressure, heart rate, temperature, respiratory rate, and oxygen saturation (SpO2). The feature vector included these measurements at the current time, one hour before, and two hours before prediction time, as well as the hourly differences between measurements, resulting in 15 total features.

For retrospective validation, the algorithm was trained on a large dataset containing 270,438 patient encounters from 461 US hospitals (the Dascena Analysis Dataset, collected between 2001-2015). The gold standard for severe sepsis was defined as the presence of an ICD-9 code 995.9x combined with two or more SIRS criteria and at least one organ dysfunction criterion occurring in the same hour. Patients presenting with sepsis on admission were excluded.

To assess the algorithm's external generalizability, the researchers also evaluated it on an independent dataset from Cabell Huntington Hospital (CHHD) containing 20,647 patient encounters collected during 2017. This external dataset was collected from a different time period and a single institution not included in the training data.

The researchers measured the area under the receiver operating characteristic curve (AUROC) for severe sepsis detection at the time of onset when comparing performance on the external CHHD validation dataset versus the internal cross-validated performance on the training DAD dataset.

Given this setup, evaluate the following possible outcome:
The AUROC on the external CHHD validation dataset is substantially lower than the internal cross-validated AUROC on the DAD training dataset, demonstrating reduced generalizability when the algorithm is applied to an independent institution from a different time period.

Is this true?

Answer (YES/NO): NO